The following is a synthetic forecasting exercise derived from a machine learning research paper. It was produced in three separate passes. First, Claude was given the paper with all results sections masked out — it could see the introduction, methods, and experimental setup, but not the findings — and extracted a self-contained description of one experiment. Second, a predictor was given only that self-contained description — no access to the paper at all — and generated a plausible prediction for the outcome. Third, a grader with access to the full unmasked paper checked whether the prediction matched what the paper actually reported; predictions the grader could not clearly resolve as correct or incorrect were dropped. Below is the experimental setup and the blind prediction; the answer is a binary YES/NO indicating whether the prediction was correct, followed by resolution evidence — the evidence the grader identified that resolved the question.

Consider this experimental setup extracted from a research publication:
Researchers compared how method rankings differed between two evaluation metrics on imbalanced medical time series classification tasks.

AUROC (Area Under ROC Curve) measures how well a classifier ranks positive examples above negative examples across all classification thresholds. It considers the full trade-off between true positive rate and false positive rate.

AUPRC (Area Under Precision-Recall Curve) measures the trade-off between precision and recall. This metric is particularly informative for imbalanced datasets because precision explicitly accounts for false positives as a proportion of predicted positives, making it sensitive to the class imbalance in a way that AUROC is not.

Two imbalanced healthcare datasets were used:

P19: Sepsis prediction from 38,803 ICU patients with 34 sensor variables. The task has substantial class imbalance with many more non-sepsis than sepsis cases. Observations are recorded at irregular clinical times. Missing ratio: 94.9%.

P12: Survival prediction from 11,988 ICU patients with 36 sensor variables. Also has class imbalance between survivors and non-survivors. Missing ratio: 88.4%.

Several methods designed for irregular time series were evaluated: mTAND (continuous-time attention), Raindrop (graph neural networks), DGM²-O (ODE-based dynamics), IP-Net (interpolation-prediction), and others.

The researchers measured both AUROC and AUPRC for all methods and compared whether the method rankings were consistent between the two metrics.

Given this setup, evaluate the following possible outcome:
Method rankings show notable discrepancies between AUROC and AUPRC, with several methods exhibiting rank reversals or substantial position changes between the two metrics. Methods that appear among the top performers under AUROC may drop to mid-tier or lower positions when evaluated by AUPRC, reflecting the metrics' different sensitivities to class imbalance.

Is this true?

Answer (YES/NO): YES